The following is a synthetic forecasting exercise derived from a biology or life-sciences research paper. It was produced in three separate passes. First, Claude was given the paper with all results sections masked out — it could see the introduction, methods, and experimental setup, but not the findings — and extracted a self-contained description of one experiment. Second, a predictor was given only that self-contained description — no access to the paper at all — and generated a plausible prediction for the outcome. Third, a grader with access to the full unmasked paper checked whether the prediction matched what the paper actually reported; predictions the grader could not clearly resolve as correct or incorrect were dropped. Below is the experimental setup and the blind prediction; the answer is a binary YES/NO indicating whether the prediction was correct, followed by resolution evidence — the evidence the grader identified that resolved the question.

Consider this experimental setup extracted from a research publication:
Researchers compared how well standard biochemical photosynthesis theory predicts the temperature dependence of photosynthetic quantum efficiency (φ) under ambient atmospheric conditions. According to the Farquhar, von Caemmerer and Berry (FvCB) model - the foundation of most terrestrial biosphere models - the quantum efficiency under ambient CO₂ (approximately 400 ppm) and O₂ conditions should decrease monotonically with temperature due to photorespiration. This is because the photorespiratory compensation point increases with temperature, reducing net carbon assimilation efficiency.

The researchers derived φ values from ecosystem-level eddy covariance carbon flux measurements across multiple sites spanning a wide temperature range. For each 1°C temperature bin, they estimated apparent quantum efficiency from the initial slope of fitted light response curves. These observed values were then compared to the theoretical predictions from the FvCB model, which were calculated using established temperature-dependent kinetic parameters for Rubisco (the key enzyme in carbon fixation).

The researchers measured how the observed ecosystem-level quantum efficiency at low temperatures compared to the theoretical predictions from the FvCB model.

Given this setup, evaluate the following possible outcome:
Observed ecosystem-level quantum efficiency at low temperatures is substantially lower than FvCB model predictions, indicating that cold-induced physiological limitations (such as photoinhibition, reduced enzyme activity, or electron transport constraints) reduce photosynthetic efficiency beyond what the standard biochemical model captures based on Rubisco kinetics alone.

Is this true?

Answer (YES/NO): YES